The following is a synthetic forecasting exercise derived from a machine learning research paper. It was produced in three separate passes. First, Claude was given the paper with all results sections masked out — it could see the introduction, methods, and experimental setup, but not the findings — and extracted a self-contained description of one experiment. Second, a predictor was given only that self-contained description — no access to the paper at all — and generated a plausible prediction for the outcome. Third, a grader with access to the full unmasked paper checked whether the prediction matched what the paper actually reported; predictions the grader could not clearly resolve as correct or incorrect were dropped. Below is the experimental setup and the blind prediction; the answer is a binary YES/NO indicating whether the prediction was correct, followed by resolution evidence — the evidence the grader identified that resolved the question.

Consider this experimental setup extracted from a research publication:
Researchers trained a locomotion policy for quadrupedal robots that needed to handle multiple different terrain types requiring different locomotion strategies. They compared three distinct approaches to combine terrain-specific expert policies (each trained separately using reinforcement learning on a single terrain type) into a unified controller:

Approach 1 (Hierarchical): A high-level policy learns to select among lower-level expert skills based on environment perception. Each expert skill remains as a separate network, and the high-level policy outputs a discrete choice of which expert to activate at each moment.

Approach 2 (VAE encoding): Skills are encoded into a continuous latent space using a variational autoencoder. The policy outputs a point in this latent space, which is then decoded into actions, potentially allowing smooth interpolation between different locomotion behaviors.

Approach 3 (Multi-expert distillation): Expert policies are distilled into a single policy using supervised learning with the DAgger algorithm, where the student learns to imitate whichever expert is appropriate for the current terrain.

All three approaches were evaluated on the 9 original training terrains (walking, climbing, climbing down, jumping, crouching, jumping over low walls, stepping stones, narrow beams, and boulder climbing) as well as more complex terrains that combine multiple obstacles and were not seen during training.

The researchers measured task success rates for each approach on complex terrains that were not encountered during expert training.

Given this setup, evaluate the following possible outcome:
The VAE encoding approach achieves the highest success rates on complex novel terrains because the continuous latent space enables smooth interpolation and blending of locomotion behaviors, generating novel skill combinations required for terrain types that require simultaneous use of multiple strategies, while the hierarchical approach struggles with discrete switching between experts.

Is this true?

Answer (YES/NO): NO